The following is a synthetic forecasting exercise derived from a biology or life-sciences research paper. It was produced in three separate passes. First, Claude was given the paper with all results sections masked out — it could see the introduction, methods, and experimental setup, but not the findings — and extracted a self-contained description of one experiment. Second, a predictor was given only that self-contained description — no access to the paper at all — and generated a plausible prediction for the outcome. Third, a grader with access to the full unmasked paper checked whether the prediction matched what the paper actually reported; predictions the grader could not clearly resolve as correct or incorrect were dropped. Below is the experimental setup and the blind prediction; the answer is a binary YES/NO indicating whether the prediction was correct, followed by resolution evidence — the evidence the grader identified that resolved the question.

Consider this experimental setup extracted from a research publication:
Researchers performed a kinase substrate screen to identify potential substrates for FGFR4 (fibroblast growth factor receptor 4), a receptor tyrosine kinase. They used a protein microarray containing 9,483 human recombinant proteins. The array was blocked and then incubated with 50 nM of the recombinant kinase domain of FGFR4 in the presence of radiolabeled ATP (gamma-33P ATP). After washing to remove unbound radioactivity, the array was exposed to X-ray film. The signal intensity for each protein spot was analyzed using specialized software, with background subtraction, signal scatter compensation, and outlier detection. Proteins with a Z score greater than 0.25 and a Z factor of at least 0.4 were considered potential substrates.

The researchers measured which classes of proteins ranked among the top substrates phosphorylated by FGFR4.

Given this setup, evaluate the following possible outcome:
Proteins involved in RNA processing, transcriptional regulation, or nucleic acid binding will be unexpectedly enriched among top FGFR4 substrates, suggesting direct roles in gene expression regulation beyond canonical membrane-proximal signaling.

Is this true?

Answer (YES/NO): NO